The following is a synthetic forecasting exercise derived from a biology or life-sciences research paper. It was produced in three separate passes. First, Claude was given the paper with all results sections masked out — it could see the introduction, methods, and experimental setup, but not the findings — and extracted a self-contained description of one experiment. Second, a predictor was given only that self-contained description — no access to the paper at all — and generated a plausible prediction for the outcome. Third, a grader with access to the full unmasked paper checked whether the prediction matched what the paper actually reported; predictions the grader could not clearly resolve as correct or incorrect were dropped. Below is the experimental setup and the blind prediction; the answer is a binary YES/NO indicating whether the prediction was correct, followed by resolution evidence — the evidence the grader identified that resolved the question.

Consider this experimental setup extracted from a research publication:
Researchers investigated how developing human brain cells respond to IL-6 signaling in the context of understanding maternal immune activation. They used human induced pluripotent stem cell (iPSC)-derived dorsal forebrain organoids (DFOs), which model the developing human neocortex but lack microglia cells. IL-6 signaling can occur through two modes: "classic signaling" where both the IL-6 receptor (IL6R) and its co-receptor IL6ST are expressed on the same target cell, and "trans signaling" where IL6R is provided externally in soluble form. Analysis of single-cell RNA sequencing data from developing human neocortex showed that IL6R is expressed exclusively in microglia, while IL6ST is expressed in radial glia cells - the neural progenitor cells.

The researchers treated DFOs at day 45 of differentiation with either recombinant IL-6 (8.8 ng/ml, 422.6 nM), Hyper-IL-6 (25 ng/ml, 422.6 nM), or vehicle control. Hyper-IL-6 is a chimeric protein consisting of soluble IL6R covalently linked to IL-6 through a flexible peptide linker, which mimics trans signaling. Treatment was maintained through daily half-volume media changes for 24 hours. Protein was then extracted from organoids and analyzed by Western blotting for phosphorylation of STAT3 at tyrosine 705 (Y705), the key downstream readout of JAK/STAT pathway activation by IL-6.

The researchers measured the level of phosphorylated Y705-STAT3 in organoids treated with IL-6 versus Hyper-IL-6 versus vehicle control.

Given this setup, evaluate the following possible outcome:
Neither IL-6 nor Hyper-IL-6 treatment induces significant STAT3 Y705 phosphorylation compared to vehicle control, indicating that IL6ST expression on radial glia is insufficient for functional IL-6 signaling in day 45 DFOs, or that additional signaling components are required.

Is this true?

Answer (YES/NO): NO